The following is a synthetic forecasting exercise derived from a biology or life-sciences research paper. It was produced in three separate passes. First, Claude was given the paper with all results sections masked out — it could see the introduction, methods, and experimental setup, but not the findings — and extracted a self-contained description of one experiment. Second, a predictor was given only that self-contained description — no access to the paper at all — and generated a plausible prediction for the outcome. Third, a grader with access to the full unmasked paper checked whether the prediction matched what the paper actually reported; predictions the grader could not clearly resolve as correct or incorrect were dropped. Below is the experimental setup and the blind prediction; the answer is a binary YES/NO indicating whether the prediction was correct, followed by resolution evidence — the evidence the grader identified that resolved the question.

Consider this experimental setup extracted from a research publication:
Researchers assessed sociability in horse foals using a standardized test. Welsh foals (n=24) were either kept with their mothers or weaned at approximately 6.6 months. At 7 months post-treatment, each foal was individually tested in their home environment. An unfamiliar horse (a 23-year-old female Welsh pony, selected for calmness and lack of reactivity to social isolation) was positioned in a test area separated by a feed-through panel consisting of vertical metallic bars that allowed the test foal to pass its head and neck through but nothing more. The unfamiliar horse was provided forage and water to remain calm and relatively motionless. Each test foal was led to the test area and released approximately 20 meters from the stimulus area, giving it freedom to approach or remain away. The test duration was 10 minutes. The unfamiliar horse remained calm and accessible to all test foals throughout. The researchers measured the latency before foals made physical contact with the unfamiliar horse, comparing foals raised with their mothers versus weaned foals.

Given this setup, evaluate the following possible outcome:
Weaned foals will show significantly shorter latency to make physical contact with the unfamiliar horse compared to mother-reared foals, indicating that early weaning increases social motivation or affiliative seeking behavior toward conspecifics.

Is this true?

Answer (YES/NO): NO